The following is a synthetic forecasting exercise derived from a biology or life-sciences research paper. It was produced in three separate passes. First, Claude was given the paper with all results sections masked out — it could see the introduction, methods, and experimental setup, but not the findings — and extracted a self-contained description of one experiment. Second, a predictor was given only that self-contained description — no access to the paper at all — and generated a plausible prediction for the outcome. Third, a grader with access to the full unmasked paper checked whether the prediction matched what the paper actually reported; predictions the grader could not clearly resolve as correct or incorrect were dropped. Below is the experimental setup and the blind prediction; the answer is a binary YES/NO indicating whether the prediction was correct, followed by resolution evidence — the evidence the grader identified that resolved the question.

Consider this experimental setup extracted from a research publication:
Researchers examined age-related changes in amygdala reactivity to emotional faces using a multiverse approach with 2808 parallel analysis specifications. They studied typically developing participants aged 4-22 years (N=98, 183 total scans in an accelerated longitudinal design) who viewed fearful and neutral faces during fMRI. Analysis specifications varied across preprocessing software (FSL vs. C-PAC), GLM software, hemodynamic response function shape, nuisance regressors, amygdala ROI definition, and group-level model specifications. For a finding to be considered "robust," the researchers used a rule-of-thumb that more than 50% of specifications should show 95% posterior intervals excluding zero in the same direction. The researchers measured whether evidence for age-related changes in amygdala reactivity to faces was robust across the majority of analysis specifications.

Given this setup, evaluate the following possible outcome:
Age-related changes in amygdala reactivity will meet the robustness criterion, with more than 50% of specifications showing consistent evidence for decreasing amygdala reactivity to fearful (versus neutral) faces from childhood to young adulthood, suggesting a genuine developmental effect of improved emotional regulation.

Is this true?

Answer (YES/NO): NO